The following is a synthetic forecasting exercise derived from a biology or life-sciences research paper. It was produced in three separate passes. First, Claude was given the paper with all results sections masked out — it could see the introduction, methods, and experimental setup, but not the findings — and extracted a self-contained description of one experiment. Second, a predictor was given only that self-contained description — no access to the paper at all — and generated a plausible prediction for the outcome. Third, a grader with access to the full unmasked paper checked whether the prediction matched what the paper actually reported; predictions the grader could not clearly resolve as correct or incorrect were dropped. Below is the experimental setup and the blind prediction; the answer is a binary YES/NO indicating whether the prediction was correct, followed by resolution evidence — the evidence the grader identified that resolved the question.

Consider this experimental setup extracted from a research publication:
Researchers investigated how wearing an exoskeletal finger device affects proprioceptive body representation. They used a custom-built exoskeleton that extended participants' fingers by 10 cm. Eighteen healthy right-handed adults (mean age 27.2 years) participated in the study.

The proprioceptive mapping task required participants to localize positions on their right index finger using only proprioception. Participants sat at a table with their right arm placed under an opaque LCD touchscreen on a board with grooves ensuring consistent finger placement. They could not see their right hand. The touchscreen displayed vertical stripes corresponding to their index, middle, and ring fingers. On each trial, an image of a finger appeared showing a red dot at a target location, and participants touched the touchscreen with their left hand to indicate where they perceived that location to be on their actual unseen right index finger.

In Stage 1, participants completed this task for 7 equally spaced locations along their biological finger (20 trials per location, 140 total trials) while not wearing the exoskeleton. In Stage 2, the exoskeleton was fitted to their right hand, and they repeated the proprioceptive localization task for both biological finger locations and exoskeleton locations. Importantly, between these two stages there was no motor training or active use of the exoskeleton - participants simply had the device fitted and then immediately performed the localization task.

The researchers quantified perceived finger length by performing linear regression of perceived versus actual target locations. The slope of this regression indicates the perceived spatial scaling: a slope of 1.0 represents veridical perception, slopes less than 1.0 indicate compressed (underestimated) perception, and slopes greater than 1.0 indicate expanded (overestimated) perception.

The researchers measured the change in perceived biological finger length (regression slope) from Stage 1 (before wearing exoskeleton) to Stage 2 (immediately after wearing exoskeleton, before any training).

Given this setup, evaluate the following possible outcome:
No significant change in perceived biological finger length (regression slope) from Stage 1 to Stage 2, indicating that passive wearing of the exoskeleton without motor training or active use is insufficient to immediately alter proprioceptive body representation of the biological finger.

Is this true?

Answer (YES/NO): NO